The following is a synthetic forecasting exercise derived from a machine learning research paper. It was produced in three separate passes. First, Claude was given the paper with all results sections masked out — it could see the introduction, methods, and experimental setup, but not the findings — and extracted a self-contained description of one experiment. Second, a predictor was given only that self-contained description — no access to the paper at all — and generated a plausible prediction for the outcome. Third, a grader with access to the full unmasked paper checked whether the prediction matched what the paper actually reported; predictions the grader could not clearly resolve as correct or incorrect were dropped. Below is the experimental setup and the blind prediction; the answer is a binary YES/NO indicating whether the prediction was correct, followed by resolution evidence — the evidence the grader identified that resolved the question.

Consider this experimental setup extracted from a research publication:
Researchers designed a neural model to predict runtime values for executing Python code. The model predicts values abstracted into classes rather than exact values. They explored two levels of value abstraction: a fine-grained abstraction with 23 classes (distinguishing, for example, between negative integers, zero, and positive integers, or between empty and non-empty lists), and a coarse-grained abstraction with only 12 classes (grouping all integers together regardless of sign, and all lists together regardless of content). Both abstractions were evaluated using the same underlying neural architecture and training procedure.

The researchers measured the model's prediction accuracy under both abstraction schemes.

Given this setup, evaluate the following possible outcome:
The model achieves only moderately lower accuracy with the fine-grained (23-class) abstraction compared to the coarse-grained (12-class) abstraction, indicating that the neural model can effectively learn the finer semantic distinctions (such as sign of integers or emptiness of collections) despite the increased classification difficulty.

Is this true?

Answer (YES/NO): NO